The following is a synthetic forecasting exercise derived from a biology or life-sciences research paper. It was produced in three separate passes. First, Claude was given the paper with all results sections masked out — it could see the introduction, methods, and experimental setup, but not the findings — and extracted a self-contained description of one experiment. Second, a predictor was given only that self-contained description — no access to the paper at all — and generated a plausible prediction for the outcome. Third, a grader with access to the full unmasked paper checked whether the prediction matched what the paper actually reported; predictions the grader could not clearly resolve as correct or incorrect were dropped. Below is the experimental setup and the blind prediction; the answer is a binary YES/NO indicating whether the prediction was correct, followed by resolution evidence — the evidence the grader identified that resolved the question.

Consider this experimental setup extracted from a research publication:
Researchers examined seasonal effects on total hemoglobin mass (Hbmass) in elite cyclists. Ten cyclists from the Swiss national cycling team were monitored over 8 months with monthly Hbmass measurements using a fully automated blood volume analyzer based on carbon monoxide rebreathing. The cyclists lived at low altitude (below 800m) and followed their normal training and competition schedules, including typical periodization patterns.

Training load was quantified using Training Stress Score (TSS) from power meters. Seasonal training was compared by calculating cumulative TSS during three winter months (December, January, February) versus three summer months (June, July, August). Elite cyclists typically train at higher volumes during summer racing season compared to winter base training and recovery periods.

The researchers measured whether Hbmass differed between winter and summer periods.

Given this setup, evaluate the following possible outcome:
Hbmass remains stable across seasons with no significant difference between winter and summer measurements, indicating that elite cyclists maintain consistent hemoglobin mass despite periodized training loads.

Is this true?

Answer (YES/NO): YES